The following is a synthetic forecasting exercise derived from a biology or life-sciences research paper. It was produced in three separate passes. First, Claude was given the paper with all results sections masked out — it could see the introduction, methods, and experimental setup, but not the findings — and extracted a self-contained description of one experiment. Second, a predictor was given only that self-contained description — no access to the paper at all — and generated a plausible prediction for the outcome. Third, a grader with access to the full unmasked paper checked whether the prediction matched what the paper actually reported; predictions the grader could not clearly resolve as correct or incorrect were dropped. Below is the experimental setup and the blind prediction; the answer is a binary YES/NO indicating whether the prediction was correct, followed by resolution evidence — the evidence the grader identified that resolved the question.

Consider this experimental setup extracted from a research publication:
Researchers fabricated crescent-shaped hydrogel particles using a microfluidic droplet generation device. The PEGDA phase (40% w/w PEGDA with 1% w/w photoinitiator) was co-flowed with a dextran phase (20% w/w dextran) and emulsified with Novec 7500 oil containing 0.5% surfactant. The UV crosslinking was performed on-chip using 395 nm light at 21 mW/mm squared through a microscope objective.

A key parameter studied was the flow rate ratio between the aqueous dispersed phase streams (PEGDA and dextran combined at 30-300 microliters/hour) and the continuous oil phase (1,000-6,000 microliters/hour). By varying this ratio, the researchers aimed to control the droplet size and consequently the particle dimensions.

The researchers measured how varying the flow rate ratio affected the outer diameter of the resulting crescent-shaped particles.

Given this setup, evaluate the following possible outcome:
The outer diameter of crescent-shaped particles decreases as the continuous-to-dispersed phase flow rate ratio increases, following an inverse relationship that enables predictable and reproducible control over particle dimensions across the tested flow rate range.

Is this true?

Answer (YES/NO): YES